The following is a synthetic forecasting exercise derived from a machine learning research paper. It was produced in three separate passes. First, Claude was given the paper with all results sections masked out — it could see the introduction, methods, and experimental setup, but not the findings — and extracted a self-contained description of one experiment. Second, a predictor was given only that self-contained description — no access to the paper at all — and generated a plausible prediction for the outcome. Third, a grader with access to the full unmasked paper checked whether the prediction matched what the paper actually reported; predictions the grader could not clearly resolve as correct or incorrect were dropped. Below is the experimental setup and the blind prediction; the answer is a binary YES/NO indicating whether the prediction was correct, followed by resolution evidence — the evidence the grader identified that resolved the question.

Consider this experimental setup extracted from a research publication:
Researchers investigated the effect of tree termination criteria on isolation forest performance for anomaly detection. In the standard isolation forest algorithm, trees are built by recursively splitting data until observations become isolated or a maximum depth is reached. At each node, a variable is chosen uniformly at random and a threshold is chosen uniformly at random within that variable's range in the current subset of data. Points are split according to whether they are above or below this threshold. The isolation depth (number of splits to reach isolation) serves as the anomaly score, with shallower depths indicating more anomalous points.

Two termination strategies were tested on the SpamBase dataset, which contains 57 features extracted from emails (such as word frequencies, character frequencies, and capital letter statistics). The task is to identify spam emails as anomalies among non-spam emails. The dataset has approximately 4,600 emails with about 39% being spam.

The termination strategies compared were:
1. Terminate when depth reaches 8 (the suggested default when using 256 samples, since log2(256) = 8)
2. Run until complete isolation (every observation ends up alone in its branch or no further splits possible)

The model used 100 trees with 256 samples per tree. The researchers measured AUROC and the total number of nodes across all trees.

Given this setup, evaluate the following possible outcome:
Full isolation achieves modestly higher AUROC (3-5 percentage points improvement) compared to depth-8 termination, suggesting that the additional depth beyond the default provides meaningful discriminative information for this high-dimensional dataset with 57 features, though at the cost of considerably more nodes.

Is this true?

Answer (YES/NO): NO